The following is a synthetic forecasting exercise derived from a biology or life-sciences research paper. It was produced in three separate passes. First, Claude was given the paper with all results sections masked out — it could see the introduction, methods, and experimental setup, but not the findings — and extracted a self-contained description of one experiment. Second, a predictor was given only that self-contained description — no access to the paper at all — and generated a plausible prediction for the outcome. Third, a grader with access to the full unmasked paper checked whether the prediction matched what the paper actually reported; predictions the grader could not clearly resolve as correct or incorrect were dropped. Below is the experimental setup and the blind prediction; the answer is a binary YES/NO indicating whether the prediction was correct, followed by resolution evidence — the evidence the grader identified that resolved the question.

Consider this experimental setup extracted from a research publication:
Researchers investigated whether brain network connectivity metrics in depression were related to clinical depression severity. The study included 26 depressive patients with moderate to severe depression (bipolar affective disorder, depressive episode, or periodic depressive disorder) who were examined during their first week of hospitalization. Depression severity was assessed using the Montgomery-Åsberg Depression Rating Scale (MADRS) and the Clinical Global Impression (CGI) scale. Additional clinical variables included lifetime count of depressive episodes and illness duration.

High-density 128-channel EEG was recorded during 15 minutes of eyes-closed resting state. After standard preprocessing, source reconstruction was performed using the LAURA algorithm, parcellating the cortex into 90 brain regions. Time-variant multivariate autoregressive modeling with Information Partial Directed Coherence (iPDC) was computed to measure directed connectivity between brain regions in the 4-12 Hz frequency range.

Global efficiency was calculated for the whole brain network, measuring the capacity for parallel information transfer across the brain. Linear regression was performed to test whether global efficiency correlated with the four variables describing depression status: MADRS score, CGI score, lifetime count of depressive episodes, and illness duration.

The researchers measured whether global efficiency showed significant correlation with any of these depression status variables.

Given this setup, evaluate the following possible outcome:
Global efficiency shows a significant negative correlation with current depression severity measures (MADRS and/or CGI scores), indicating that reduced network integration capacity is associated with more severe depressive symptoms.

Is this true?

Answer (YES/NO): NO